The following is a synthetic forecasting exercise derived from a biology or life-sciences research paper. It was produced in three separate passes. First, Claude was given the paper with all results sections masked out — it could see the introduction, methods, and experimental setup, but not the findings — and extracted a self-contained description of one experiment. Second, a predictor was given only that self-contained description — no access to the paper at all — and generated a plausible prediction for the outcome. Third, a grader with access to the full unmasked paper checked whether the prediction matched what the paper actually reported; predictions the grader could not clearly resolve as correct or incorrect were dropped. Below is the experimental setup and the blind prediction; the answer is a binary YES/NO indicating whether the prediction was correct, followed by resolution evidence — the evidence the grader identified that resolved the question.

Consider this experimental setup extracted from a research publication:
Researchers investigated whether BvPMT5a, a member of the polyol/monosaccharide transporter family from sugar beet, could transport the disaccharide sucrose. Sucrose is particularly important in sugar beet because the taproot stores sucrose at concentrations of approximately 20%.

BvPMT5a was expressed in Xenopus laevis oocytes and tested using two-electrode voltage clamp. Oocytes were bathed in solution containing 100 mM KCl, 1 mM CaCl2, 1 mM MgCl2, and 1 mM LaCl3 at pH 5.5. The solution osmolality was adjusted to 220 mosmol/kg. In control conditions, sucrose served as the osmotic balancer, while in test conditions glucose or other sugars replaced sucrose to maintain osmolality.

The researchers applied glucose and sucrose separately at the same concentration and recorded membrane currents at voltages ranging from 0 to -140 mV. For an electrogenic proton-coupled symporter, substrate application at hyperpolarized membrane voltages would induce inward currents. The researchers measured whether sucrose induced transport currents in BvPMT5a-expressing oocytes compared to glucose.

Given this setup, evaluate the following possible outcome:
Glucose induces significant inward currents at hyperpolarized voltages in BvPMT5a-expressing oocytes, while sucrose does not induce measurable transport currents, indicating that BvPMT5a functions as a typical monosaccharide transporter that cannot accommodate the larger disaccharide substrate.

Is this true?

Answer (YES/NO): YES